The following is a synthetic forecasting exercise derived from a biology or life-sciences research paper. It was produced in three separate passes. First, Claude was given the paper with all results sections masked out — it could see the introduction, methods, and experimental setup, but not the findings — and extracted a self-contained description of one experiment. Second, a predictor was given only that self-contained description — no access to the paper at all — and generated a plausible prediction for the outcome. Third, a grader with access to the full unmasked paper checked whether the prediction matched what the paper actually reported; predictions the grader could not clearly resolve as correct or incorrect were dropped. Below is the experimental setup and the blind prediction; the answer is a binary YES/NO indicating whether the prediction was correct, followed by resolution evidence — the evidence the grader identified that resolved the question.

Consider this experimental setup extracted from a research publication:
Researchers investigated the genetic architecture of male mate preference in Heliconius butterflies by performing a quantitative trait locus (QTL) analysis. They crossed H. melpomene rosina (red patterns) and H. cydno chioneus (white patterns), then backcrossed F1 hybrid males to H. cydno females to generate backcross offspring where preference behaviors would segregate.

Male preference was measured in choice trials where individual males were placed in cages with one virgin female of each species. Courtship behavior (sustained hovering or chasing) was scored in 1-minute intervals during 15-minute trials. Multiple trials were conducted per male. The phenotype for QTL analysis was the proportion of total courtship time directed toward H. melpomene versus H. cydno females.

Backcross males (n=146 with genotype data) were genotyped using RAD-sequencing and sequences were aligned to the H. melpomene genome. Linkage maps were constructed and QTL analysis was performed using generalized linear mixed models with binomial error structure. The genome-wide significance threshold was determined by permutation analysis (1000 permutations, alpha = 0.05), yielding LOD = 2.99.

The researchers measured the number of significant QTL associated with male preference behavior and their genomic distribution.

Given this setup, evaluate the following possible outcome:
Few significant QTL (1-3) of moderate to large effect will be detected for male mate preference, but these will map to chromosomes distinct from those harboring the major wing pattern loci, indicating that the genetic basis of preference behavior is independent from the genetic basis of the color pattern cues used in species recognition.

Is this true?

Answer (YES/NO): NO